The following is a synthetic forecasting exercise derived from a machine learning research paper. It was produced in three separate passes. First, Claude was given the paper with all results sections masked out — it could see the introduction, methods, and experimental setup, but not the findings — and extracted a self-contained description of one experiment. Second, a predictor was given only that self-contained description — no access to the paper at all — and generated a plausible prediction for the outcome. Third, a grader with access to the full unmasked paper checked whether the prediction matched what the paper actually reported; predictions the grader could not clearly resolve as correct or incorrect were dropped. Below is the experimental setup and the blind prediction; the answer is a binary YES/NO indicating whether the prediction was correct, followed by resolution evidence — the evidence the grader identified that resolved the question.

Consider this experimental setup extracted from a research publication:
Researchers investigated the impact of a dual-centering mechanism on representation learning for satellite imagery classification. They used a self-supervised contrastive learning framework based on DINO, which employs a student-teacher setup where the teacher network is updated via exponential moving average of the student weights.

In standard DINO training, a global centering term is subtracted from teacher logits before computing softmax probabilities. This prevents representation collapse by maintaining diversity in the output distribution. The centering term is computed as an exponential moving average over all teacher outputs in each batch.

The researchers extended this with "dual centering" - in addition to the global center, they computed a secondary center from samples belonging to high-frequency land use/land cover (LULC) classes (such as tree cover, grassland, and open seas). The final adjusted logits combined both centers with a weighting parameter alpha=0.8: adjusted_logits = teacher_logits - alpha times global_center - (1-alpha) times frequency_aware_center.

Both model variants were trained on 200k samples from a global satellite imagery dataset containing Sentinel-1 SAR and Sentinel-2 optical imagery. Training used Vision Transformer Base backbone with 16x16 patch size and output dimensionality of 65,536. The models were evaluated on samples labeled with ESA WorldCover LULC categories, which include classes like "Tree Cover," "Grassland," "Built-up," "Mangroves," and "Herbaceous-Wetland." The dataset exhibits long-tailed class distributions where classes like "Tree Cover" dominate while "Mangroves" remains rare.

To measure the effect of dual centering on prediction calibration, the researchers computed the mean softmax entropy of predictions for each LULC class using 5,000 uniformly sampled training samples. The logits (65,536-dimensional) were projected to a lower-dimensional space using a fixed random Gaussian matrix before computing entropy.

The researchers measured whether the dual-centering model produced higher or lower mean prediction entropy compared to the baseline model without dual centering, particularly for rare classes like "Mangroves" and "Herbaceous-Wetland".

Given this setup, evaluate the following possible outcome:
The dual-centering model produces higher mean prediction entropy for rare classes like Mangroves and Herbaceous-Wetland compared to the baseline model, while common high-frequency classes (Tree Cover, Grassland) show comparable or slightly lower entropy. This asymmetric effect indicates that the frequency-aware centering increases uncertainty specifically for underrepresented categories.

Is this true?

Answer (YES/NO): NO